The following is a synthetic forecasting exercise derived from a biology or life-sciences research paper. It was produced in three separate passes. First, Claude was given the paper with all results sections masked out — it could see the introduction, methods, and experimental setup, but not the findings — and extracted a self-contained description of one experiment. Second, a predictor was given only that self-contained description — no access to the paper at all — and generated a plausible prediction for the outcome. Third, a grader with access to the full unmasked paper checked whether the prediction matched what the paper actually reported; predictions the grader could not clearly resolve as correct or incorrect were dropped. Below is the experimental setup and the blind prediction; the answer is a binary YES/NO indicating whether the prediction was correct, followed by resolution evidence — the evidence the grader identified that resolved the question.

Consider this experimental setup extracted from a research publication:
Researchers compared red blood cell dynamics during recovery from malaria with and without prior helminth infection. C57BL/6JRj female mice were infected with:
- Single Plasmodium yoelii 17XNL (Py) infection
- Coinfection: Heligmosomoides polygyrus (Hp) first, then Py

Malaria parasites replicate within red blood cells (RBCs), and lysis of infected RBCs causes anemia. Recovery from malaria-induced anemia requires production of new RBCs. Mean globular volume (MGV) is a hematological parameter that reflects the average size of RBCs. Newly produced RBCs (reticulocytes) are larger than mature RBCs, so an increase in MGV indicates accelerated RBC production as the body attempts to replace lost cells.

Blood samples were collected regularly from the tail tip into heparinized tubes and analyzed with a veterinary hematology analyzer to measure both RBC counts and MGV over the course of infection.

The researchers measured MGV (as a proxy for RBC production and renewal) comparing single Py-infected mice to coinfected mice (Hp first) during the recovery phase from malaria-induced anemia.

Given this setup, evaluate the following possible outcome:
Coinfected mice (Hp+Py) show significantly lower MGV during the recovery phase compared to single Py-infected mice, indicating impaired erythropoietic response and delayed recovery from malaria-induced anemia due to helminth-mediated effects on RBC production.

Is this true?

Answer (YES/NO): NO